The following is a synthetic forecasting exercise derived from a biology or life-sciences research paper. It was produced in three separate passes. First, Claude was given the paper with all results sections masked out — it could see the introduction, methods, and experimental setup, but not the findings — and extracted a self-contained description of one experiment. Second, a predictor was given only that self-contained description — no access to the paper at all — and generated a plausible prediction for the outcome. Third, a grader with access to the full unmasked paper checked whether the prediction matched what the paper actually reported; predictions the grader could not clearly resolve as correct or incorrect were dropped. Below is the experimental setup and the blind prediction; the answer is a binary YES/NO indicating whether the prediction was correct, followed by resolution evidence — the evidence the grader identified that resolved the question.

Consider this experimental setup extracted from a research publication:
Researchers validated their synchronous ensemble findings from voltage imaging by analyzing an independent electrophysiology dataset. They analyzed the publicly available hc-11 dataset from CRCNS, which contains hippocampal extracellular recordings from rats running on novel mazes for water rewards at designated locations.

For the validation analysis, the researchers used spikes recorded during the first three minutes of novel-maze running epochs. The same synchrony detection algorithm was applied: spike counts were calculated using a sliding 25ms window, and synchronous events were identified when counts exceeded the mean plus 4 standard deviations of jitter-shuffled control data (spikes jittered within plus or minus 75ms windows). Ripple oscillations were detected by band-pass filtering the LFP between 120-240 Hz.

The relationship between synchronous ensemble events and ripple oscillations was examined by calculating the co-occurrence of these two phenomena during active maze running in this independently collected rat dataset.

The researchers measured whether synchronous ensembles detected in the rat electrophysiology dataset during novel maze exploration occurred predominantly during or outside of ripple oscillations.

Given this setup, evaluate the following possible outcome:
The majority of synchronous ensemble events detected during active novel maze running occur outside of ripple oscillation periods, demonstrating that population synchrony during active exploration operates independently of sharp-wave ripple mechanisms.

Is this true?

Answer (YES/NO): YES